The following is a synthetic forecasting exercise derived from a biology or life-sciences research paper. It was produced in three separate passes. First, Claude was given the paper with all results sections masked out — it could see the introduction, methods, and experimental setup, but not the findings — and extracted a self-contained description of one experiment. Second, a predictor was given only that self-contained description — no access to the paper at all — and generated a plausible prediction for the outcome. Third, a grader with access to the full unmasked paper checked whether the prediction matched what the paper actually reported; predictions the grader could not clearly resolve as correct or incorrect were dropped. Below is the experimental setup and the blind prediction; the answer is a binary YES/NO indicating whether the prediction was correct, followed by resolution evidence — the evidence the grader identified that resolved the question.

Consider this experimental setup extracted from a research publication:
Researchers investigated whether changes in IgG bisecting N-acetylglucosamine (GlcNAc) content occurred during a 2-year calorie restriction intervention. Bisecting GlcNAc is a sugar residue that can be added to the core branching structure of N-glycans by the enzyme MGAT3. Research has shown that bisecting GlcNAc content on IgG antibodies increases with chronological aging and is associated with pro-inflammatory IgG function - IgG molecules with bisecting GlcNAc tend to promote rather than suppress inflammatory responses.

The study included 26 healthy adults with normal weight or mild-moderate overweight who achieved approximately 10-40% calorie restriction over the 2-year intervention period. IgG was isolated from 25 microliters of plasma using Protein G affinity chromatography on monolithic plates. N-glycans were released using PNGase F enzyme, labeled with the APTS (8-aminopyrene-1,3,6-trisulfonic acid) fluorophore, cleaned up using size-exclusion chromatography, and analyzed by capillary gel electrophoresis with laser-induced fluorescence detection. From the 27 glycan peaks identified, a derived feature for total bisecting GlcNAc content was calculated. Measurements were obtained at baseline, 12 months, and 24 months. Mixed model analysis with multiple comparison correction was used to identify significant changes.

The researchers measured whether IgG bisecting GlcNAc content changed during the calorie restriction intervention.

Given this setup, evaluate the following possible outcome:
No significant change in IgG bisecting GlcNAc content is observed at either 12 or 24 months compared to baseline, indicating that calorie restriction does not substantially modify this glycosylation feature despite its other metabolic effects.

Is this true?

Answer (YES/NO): NO